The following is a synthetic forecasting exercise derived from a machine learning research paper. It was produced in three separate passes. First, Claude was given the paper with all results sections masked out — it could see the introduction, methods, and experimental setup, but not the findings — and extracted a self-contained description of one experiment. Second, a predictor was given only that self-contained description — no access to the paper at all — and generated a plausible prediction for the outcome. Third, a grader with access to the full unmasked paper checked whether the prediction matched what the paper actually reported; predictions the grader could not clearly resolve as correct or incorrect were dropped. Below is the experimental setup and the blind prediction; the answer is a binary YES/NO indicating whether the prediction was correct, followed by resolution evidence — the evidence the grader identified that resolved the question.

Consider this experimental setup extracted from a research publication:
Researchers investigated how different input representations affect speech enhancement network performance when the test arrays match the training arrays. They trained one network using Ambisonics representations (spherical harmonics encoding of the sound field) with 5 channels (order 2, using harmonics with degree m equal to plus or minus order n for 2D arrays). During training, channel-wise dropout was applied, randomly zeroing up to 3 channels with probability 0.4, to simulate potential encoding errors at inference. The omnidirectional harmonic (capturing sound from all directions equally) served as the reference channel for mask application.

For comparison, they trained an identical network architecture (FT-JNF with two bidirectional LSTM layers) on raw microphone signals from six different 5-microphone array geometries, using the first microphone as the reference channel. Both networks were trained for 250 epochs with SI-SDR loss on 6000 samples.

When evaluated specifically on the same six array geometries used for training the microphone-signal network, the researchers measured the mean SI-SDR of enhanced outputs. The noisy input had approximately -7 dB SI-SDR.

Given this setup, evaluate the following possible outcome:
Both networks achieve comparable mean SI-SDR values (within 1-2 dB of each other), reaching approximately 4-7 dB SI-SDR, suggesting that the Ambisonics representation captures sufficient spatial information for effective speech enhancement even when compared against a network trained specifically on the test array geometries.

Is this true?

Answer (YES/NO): YES